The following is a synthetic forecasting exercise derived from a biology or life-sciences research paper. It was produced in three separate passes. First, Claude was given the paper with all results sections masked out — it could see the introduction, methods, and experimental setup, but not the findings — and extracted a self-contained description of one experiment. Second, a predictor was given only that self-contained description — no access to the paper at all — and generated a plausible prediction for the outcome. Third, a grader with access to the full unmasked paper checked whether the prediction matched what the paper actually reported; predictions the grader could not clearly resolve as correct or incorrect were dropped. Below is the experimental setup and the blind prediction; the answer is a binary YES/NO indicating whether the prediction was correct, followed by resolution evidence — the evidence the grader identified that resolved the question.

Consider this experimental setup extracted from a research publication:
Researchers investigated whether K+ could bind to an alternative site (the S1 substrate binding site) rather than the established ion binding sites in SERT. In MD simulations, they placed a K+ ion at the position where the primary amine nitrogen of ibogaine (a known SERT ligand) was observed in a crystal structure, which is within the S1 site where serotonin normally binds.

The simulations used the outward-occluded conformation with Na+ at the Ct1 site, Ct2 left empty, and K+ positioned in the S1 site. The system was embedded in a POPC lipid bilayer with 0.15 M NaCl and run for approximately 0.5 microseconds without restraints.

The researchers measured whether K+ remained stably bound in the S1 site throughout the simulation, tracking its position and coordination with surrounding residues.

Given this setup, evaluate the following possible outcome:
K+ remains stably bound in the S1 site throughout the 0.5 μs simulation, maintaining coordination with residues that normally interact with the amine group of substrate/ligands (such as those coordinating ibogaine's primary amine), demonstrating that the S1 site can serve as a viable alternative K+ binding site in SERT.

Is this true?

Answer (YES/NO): NO